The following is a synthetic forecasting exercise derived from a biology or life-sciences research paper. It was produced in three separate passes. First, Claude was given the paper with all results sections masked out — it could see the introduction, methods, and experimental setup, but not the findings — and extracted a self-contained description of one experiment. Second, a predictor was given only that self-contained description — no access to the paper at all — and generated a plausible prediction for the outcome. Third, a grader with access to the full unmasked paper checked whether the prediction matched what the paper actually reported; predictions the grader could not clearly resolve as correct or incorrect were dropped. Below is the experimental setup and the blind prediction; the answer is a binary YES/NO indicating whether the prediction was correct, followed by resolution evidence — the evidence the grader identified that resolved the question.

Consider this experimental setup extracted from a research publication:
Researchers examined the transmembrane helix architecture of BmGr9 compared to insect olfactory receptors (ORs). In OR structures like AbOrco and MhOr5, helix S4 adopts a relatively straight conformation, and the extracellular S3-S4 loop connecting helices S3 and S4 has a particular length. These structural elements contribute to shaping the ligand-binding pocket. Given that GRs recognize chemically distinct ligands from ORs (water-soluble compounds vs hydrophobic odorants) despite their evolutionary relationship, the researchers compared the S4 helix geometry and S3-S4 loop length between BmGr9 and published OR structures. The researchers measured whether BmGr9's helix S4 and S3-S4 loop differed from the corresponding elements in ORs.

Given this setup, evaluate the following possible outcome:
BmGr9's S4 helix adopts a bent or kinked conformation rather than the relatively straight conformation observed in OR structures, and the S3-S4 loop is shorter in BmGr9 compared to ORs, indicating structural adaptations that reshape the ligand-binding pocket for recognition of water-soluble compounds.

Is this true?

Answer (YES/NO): YES